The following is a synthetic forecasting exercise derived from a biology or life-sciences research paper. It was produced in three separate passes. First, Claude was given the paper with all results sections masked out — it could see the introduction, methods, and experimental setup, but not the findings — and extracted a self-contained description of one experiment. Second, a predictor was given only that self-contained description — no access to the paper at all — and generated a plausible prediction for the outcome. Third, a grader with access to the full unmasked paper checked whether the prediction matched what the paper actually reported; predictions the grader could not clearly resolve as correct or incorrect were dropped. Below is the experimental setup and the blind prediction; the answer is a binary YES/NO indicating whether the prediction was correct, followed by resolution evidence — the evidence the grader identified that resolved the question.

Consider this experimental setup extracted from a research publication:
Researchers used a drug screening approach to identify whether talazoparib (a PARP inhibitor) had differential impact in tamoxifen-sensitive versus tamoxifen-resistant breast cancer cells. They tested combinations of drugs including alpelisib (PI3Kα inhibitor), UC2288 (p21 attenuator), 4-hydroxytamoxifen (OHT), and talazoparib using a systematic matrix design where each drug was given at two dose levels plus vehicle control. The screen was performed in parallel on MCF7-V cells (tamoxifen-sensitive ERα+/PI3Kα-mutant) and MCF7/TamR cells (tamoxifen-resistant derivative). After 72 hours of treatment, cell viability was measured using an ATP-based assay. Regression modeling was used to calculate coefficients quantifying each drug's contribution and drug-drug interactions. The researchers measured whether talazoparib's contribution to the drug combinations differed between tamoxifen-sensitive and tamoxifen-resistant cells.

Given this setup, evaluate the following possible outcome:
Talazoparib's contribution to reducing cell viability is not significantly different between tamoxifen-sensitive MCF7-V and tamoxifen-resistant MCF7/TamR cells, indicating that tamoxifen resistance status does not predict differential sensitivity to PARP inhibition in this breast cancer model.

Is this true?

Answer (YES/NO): NO